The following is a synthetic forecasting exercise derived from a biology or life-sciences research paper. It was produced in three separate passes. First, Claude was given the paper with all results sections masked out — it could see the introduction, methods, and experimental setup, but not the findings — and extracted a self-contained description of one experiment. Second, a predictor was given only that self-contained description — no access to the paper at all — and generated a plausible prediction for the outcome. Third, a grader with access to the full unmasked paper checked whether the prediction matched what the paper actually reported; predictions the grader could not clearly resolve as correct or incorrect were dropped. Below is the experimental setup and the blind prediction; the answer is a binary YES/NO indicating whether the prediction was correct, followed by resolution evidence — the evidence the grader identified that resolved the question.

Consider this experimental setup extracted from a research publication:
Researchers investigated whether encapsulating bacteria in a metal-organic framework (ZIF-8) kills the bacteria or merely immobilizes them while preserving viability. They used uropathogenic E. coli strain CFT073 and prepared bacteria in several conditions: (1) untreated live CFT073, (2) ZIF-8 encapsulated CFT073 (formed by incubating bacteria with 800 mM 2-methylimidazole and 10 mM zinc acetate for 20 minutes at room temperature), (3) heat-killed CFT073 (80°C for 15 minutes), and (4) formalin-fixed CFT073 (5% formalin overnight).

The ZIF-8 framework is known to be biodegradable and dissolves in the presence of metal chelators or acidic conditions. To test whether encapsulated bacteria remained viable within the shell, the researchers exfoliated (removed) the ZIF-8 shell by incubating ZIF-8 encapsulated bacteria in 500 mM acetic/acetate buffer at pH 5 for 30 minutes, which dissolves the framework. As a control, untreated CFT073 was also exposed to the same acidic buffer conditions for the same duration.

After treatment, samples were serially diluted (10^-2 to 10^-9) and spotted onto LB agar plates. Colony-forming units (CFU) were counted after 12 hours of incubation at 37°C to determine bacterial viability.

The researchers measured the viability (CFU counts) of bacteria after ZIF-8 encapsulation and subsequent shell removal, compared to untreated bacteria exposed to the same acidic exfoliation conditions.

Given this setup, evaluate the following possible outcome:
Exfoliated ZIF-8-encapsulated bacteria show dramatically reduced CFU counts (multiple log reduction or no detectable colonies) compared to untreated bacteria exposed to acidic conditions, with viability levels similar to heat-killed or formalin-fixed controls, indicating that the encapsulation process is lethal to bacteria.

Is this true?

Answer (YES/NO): YES